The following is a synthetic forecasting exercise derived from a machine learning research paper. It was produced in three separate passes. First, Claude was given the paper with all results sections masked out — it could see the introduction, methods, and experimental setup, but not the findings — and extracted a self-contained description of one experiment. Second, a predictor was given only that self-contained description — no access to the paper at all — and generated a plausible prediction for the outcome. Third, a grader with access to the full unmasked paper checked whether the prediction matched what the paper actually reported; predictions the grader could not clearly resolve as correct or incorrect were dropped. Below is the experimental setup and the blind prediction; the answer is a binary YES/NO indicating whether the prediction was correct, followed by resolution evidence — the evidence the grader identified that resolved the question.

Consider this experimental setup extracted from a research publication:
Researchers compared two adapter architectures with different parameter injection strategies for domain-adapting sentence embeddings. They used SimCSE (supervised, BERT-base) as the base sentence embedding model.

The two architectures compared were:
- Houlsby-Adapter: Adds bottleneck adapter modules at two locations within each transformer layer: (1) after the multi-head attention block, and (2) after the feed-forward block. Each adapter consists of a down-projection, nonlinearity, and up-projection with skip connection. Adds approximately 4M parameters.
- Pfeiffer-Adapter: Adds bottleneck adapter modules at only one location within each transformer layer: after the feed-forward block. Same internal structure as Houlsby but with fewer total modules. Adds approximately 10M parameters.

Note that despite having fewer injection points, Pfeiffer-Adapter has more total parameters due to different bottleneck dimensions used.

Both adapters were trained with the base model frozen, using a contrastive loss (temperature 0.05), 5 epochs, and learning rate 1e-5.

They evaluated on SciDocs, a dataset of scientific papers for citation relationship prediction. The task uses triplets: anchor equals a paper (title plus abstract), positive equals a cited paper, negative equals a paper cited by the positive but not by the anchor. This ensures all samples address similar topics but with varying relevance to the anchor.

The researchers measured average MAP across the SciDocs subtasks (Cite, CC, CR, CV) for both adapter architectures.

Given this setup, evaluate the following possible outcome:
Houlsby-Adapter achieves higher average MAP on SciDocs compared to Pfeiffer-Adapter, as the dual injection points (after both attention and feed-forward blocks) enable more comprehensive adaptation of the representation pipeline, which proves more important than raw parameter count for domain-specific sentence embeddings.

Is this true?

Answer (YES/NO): YES